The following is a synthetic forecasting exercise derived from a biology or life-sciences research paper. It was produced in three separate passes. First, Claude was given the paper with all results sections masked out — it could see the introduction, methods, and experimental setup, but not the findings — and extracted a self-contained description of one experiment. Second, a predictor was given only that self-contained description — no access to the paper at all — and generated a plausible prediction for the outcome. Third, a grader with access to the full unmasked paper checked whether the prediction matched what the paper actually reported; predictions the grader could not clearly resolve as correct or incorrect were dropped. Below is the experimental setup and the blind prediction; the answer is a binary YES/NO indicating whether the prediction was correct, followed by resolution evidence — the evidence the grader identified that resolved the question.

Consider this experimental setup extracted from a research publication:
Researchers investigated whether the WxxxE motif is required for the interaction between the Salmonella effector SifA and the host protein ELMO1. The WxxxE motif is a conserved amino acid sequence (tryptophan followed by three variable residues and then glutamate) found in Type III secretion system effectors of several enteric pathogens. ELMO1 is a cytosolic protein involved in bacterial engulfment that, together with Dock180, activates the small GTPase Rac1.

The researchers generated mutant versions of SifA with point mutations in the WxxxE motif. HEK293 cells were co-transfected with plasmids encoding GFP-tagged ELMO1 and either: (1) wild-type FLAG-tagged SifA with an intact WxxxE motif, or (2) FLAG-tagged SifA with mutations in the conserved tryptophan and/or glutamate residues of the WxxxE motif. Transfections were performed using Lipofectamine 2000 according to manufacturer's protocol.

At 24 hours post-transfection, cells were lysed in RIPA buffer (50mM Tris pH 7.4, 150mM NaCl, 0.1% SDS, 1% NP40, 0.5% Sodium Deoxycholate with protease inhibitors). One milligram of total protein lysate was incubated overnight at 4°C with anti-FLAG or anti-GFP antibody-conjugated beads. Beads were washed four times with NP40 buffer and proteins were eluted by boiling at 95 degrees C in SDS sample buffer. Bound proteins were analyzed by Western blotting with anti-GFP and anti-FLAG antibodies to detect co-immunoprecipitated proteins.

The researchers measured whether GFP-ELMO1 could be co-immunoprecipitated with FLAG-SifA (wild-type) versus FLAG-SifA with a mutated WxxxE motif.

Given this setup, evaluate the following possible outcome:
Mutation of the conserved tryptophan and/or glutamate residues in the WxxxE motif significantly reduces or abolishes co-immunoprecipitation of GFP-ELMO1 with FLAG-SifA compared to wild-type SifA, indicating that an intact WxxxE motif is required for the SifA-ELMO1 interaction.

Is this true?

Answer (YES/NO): YES